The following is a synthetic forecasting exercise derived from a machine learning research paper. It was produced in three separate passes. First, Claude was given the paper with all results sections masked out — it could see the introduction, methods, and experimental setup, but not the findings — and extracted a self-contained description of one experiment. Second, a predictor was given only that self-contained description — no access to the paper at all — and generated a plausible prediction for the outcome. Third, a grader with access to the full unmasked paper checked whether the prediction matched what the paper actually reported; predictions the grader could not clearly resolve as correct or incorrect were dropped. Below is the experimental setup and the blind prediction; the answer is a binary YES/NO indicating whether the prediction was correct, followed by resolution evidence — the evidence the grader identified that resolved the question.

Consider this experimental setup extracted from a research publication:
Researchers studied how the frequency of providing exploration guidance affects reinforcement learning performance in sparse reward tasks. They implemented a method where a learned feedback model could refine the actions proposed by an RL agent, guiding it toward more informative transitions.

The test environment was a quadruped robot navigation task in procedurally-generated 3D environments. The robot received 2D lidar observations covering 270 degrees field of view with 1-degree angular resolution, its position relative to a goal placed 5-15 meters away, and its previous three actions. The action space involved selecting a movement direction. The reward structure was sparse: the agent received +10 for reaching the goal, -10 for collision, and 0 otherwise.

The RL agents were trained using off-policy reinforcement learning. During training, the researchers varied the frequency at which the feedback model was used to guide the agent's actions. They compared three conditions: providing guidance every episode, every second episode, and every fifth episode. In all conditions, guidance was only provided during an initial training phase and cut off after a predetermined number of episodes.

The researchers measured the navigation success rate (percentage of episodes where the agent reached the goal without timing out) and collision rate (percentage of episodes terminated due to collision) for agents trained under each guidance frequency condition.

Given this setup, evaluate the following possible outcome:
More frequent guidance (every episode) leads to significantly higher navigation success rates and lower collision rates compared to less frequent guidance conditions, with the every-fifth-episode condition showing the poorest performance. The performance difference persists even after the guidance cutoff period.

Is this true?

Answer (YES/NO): NO